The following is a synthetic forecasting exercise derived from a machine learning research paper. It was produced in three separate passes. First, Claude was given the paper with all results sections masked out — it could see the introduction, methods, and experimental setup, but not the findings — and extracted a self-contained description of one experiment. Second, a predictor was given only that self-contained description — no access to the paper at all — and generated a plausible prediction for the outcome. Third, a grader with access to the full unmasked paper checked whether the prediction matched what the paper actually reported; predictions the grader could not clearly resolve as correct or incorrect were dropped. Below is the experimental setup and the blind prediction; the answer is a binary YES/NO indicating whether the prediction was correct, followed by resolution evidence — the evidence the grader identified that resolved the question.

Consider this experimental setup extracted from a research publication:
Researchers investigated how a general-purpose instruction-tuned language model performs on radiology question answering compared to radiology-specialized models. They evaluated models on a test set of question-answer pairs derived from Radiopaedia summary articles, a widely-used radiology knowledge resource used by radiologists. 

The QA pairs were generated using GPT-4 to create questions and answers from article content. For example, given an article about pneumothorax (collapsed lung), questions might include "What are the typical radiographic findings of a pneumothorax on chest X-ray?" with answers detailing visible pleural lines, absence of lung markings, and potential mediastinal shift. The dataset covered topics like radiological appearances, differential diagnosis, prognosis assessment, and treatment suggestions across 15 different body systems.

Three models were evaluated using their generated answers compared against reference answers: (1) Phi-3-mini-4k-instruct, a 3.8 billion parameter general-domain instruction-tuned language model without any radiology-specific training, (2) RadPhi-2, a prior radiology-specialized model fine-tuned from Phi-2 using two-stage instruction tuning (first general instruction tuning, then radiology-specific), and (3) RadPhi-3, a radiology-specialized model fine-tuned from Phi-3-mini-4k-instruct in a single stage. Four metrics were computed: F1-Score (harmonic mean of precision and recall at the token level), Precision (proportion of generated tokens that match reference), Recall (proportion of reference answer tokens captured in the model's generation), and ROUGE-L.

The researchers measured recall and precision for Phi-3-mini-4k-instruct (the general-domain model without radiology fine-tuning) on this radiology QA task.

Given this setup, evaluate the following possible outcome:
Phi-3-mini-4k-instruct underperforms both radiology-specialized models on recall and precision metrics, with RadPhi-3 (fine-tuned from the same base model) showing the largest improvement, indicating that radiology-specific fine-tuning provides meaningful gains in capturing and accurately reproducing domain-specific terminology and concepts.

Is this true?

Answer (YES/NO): NO